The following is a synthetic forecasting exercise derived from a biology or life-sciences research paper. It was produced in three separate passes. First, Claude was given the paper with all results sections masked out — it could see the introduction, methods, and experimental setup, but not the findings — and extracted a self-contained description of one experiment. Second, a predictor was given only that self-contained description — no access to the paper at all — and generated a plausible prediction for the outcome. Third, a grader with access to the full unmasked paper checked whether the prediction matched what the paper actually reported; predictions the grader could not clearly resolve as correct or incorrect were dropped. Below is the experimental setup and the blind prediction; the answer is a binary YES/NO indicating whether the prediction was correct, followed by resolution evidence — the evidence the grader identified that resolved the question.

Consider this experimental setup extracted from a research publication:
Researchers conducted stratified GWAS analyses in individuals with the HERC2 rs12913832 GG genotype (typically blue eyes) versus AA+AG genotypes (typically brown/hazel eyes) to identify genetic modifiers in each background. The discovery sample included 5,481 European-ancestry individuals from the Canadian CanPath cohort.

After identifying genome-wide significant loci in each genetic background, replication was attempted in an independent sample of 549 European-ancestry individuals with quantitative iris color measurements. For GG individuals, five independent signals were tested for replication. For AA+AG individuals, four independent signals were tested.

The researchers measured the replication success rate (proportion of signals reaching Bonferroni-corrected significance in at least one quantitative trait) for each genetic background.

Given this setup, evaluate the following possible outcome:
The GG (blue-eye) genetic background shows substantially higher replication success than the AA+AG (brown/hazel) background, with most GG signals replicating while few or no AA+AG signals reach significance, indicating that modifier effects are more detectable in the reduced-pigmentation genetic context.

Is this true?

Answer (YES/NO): NO